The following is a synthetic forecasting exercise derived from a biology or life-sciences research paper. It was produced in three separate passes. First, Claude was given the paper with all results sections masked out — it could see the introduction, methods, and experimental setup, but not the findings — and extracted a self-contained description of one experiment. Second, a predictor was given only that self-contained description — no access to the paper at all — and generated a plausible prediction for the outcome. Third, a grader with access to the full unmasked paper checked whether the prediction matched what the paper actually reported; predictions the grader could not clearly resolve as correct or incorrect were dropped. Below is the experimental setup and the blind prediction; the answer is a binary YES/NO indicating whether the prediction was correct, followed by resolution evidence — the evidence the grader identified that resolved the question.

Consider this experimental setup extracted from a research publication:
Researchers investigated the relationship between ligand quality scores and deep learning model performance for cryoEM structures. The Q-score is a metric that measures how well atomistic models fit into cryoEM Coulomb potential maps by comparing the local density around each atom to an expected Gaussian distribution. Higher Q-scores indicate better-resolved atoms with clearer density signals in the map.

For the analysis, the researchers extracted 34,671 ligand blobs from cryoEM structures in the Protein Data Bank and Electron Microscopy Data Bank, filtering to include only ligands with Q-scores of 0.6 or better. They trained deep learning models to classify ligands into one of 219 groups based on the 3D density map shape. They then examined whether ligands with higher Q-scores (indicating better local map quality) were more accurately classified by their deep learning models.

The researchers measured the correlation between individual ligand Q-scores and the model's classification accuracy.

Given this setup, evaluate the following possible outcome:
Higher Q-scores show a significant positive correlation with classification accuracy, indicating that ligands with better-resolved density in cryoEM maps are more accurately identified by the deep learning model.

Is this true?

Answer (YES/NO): NO